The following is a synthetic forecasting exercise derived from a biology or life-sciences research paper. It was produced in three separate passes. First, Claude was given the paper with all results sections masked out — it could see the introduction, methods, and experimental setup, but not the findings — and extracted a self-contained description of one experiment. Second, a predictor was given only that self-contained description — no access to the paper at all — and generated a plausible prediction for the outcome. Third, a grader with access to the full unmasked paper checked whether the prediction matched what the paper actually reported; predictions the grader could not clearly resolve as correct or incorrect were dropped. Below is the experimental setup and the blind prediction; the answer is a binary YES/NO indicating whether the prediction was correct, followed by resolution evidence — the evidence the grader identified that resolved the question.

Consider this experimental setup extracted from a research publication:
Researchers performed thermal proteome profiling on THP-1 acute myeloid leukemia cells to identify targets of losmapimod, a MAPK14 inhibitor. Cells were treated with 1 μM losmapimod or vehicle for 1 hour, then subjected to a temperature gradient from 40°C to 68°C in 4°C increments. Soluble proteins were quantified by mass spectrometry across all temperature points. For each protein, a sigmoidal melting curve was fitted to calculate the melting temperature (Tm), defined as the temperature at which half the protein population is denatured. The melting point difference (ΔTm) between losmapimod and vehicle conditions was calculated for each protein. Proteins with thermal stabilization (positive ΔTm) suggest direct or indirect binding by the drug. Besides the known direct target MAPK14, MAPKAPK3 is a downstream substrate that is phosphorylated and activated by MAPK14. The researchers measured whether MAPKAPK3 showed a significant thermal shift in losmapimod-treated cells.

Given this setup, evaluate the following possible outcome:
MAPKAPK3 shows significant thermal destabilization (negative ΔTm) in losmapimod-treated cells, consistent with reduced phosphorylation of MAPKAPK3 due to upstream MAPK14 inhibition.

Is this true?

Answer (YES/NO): NO